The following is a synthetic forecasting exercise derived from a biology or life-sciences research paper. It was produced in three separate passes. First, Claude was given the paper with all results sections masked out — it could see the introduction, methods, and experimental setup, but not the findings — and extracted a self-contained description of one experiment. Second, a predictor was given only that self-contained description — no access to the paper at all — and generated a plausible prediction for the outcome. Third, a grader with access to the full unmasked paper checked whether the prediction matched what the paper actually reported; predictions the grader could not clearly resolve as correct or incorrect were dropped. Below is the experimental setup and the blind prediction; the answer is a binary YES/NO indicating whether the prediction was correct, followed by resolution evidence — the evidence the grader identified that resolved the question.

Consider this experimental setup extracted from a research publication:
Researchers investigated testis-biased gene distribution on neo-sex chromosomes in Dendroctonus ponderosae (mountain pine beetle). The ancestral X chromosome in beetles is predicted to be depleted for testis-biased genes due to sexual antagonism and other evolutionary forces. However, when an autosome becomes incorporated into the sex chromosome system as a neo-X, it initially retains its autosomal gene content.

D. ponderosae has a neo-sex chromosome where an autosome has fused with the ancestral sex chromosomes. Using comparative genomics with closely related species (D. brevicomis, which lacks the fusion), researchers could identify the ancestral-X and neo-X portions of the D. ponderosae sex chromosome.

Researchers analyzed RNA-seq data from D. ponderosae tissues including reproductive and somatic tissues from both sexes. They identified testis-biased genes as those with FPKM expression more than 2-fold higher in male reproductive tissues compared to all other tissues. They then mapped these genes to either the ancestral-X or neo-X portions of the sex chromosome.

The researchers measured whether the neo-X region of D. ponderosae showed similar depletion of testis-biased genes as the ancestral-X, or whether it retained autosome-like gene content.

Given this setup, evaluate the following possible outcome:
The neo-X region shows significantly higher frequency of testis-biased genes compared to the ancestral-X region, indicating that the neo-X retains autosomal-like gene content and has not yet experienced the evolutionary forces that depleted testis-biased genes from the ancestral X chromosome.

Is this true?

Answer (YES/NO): YES